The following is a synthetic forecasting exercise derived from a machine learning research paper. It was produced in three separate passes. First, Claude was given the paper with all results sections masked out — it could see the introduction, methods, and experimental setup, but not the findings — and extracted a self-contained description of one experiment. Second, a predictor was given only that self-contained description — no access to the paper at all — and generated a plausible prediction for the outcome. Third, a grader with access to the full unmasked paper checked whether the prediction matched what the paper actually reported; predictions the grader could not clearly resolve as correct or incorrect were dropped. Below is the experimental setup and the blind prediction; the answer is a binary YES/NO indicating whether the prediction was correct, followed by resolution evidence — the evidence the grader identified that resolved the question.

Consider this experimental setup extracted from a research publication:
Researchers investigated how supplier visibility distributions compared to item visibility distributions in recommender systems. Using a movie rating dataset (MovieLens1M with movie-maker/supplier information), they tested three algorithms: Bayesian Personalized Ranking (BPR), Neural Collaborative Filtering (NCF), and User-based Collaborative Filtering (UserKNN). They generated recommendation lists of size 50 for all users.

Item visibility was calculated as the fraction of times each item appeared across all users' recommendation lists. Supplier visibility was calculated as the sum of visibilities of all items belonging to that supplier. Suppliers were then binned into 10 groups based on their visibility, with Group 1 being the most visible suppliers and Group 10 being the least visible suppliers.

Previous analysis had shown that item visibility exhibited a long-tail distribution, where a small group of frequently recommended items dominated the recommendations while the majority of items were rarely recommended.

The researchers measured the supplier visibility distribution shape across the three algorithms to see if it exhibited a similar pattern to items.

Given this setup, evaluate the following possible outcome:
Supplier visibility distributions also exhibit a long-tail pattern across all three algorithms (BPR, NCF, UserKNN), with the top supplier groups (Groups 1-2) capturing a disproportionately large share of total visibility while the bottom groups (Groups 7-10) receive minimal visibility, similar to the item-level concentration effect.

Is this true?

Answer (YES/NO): YES